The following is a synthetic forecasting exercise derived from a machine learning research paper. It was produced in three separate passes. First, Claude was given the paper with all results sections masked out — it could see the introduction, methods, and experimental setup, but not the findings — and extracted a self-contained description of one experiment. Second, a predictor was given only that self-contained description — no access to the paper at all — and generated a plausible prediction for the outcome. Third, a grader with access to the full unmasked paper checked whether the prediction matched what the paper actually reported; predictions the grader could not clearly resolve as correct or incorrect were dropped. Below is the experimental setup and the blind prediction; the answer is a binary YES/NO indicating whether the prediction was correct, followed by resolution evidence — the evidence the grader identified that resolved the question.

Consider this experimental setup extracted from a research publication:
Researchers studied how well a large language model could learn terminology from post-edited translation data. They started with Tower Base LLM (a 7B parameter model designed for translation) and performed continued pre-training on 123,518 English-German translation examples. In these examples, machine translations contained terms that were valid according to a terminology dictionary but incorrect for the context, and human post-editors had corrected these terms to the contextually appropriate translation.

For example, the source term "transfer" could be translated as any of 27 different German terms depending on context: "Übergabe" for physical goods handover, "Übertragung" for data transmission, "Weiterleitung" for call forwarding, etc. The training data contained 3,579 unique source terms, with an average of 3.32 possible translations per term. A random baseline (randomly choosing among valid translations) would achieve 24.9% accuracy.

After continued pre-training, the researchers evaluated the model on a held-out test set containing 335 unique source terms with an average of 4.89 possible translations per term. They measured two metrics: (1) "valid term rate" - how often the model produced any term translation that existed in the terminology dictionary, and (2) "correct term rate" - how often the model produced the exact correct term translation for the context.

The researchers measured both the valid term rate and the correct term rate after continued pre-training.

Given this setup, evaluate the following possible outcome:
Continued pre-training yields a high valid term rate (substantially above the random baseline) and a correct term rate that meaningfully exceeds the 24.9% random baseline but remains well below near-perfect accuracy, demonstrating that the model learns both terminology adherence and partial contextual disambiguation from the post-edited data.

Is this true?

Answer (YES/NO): YES